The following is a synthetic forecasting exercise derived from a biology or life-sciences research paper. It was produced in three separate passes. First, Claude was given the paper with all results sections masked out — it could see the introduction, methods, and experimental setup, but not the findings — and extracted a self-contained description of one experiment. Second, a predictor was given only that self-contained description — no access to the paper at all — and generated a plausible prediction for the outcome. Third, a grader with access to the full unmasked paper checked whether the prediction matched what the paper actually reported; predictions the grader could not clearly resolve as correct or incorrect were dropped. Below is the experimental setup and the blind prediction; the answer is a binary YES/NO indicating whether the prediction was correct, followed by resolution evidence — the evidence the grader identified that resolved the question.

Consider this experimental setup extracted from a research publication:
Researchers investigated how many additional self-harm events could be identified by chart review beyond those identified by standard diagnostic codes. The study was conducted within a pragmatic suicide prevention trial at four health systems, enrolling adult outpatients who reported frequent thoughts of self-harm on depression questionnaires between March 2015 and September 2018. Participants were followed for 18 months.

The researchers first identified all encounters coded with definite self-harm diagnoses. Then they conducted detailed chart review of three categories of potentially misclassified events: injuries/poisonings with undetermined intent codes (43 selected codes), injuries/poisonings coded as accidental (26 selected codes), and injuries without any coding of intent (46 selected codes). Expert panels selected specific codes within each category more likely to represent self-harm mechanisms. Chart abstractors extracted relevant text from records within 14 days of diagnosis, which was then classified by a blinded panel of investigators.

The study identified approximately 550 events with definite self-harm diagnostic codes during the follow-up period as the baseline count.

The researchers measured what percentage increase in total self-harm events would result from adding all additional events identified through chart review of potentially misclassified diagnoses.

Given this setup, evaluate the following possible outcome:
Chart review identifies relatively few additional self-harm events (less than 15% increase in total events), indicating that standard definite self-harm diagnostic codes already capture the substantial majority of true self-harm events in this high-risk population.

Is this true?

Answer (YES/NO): YES